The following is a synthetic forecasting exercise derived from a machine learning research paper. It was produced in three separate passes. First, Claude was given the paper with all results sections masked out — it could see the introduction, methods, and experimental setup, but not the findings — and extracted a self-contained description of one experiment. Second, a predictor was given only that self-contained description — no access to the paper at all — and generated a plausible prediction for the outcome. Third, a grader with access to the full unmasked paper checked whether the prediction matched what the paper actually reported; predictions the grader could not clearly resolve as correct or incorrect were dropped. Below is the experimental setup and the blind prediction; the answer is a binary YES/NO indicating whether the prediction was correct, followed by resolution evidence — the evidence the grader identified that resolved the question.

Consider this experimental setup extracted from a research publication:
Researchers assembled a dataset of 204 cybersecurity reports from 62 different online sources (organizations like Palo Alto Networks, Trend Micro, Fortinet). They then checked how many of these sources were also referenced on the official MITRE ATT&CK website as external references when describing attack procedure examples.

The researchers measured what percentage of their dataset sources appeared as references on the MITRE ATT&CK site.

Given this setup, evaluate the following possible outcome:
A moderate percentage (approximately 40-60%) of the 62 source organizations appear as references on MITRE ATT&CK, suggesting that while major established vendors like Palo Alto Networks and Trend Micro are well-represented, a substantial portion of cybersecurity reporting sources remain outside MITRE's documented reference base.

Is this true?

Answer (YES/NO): NO